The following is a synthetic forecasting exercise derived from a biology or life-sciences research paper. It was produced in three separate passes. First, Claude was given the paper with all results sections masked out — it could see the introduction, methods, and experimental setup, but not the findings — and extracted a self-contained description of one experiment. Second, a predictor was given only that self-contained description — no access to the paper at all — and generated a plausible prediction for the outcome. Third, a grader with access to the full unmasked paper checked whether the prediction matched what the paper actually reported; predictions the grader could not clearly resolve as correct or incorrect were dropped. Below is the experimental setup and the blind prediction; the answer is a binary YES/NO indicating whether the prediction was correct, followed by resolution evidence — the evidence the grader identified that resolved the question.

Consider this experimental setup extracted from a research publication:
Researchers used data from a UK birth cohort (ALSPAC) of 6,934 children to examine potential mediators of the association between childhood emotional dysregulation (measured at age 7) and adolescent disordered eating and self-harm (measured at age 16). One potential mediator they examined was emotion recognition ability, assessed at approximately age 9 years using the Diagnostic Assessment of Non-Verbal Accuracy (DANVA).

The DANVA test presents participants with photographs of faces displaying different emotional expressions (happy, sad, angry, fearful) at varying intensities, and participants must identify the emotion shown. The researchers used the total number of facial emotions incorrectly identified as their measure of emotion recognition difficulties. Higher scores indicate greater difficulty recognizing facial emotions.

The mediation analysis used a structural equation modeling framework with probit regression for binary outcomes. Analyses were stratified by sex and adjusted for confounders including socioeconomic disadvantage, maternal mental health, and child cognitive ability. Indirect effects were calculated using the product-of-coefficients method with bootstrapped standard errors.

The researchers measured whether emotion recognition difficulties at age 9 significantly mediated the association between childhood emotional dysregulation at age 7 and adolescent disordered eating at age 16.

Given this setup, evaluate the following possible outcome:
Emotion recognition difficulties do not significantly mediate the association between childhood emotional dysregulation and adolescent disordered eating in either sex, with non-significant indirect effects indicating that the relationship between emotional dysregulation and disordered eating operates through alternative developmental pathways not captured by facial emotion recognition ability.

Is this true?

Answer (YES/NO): YES